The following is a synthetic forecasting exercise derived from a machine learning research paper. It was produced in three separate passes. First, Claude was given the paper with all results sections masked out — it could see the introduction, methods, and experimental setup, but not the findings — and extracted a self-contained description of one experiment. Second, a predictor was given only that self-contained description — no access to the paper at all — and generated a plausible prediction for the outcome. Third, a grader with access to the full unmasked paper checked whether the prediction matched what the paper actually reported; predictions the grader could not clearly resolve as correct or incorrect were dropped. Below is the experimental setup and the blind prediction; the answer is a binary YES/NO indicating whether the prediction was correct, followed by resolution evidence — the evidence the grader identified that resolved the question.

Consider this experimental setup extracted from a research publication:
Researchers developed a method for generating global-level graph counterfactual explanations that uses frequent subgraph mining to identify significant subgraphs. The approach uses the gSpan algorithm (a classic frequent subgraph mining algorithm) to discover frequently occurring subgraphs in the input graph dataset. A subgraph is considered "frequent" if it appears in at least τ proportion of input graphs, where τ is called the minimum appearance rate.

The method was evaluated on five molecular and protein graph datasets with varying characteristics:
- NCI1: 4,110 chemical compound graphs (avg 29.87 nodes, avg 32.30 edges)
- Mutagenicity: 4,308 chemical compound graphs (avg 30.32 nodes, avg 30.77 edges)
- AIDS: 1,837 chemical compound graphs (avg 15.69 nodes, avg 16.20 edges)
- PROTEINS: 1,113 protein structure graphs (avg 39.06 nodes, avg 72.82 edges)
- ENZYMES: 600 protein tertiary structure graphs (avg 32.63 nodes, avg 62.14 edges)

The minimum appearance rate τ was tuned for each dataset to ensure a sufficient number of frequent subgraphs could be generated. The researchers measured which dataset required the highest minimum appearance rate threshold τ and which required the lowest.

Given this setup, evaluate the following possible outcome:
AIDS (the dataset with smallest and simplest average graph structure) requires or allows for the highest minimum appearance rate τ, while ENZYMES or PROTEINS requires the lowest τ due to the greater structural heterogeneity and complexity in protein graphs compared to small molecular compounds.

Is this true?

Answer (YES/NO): NO